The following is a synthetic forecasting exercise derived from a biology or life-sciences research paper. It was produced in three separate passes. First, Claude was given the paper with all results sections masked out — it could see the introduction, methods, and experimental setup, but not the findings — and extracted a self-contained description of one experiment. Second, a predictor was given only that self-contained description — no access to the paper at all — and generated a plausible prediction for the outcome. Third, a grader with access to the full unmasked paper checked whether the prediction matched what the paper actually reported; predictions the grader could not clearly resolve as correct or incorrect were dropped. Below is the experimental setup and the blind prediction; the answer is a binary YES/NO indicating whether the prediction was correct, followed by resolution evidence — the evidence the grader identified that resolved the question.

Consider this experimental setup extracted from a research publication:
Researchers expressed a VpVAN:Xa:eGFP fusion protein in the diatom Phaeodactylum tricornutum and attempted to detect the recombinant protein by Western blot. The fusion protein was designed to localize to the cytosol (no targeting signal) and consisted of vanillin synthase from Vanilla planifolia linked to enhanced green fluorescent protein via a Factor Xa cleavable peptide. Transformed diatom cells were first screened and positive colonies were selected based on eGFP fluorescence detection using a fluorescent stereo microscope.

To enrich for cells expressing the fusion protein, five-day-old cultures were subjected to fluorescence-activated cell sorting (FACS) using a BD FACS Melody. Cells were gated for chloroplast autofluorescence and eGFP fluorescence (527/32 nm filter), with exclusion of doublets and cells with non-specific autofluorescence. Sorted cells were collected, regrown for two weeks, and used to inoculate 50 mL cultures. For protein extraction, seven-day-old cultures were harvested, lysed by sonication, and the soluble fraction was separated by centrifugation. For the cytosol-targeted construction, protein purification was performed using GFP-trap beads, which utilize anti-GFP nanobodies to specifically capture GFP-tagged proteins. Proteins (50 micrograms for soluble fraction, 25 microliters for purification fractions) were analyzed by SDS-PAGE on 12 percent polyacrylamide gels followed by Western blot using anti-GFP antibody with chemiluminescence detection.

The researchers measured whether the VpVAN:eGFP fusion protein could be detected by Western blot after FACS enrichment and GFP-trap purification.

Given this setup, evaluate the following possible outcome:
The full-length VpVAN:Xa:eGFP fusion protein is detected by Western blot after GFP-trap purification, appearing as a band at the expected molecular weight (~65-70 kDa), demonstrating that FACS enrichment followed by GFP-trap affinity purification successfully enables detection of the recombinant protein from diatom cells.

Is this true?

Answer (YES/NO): NO